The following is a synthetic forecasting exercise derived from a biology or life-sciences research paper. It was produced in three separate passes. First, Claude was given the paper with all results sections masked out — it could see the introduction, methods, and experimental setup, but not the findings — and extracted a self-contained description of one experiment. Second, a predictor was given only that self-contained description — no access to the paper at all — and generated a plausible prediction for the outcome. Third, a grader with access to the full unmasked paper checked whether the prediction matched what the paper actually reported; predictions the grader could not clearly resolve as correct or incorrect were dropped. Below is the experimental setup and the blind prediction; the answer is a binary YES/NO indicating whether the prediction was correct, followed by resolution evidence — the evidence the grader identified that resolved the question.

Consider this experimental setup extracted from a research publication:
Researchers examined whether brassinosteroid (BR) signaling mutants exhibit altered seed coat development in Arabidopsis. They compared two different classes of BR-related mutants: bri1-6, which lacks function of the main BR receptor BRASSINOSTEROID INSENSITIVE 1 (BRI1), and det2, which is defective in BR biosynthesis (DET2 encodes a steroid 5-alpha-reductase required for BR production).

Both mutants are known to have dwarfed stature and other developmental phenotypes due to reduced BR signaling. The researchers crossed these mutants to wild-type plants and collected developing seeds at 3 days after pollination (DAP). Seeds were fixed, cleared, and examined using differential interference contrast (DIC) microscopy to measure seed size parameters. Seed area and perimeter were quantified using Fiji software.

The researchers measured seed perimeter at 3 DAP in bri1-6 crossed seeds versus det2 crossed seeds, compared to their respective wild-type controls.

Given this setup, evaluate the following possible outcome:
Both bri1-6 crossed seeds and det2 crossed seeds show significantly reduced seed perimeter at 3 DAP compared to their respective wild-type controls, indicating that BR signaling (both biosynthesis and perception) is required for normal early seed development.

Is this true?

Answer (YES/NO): YES